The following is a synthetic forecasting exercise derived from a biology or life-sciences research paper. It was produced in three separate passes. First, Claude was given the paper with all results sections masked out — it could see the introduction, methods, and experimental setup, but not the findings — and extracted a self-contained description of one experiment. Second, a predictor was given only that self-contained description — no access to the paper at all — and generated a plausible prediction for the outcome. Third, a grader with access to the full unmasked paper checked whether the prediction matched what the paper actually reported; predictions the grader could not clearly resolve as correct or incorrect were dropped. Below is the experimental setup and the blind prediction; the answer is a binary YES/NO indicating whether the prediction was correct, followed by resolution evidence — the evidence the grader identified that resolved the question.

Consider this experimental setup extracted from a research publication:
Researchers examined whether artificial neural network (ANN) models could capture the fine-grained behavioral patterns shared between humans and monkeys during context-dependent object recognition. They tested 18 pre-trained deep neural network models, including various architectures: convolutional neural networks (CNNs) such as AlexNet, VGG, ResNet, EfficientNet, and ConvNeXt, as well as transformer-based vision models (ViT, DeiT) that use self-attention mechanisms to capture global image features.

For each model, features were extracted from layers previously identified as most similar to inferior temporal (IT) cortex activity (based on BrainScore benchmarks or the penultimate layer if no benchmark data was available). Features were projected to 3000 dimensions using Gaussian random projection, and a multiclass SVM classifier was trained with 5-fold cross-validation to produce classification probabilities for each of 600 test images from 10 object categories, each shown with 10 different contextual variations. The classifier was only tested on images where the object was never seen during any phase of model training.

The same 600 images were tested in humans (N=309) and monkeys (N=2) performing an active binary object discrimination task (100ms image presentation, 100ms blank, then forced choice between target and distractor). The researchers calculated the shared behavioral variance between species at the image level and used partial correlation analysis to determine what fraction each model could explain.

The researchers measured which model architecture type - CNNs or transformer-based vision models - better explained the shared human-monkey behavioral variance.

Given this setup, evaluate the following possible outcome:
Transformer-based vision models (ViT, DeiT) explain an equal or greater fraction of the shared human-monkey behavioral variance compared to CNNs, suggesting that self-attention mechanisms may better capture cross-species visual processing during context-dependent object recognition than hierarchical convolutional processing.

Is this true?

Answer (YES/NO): NO